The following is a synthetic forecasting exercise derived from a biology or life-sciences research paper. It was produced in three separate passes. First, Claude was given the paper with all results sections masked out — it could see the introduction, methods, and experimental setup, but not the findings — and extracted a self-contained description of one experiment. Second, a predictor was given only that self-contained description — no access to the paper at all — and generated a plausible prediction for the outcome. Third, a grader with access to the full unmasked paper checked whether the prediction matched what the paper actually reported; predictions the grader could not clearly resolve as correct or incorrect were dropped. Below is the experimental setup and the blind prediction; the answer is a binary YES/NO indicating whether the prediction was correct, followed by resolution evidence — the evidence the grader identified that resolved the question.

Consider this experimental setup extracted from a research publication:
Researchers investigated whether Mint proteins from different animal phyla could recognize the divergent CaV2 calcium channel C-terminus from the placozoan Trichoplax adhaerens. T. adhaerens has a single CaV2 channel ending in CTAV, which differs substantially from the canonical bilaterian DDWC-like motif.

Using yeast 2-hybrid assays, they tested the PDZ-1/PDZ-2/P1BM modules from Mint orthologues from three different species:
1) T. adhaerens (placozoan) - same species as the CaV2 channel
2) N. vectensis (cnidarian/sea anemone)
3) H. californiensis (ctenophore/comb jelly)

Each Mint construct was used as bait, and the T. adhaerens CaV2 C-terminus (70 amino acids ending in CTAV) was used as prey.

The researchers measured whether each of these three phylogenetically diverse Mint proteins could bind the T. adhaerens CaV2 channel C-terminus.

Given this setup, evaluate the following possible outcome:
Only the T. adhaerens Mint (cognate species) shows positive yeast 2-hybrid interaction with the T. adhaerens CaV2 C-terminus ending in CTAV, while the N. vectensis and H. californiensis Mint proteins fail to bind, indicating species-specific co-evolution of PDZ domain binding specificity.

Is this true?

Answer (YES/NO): NO